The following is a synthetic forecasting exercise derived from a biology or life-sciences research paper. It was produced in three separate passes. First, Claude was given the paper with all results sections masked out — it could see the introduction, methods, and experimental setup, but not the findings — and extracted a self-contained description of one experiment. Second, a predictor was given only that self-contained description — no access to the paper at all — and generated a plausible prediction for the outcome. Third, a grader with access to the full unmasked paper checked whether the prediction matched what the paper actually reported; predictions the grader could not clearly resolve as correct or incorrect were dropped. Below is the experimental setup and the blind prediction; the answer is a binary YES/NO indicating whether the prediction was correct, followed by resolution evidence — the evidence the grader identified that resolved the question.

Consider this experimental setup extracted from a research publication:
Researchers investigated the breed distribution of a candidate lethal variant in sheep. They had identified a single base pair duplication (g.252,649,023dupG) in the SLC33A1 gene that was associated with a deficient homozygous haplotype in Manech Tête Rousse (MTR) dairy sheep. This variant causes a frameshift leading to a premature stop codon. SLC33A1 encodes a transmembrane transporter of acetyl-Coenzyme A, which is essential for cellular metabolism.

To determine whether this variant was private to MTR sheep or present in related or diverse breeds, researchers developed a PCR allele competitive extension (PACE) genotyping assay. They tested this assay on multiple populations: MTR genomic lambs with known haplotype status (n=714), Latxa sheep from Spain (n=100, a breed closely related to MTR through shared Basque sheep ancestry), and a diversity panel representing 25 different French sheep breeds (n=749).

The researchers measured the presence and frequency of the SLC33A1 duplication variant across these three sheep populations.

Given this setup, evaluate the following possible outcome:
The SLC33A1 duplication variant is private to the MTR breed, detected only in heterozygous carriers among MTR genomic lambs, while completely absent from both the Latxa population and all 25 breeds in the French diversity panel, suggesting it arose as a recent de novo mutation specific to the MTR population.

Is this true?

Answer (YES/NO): NO